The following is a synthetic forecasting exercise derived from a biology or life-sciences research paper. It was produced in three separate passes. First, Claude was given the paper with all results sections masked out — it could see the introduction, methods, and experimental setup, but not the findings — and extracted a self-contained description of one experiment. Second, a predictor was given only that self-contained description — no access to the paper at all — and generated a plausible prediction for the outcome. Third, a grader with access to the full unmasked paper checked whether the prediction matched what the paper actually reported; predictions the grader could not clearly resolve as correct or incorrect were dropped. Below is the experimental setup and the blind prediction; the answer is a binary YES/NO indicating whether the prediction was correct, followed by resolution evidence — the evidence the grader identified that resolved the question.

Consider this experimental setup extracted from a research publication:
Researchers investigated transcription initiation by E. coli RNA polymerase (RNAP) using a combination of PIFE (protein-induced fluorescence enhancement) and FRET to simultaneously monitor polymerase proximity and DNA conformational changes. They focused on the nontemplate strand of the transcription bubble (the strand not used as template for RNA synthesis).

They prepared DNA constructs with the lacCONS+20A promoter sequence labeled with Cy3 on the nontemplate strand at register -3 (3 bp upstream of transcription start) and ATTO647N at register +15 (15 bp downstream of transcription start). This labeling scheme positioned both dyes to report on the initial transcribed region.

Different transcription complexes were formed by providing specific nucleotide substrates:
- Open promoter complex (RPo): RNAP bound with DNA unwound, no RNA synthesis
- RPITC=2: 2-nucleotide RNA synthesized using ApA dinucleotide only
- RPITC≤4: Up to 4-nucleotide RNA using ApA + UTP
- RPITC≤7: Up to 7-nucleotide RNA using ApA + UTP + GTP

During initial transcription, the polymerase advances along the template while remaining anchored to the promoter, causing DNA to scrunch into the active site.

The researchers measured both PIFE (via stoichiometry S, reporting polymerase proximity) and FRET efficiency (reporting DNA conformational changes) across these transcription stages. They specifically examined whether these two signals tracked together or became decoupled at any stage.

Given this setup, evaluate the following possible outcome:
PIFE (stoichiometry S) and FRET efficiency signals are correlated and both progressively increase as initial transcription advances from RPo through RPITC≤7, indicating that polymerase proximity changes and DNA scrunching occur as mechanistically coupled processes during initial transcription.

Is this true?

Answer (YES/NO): NO